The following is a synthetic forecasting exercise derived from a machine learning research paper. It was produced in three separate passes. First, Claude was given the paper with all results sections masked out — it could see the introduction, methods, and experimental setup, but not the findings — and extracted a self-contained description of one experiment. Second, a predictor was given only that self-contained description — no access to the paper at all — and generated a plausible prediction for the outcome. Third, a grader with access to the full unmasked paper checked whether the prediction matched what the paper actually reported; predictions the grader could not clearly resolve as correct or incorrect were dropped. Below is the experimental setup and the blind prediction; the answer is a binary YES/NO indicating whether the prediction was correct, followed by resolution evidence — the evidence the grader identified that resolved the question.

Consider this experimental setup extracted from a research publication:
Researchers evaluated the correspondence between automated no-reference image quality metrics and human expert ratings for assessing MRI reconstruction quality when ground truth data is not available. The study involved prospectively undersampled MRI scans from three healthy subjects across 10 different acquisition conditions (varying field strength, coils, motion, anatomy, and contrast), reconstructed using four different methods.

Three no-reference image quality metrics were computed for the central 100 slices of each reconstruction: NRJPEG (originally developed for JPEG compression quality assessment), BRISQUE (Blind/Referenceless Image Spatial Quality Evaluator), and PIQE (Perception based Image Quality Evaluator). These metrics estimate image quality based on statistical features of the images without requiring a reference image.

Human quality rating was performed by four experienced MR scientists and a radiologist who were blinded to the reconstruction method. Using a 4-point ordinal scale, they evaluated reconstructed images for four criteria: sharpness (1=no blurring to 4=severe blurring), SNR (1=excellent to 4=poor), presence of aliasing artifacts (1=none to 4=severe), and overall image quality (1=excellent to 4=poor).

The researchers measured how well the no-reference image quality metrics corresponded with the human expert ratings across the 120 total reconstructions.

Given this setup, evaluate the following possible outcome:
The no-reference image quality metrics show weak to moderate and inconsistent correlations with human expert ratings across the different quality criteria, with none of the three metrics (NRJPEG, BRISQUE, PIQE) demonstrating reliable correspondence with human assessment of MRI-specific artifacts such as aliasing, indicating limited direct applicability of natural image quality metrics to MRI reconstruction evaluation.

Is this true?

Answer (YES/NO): NO